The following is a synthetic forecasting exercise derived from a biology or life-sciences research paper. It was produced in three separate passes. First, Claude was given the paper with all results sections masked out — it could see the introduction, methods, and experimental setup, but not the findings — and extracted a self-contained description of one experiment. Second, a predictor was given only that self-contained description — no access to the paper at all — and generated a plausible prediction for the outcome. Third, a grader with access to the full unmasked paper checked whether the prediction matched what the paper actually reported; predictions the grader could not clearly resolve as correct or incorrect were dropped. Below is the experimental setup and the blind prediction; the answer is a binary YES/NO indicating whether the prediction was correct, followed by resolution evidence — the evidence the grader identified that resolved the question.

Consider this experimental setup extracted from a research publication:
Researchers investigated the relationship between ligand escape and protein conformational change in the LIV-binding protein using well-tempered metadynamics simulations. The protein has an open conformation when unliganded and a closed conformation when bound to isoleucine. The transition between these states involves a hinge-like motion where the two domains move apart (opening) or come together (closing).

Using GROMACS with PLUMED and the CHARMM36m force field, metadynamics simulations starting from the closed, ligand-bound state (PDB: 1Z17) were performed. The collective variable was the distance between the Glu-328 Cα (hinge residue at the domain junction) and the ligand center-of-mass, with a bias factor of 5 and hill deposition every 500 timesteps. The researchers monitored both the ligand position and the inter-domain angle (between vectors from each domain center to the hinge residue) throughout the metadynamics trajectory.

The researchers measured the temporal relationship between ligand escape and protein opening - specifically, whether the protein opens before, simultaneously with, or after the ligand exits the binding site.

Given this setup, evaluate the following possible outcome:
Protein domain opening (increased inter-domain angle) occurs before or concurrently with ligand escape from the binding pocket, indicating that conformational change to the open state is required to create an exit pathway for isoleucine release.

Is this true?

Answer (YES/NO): NO